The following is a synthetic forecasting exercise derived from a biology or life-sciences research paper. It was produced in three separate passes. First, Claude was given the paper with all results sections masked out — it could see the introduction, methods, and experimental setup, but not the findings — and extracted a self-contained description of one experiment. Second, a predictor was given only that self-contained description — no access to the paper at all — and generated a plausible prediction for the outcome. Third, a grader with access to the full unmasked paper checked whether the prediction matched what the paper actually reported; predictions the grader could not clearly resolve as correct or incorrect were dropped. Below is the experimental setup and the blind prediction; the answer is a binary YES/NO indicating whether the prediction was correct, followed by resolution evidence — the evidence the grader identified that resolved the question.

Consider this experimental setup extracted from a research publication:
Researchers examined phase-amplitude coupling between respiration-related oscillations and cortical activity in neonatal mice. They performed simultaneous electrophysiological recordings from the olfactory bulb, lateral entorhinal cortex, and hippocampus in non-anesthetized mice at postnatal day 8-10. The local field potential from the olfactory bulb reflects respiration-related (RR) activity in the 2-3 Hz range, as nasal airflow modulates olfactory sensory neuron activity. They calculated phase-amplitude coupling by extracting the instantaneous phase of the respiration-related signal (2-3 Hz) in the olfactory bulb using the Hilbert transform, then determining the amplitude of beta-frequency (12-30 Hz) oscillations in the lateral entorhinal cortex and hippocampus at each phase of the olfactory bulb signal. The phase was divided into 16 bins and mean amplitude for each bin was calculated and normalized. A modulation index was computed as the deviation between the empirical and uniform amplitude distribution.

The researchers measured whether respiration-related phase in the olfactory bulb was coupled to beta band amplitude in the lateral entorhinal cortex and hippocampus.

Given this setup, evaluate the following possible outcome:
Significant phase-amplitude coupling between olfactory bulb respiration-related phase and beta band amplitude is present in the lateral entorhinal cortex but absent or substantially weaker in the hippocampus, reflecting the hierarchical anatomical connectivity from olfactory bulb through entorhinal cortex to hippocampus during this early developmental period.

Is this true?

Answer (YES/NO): NO